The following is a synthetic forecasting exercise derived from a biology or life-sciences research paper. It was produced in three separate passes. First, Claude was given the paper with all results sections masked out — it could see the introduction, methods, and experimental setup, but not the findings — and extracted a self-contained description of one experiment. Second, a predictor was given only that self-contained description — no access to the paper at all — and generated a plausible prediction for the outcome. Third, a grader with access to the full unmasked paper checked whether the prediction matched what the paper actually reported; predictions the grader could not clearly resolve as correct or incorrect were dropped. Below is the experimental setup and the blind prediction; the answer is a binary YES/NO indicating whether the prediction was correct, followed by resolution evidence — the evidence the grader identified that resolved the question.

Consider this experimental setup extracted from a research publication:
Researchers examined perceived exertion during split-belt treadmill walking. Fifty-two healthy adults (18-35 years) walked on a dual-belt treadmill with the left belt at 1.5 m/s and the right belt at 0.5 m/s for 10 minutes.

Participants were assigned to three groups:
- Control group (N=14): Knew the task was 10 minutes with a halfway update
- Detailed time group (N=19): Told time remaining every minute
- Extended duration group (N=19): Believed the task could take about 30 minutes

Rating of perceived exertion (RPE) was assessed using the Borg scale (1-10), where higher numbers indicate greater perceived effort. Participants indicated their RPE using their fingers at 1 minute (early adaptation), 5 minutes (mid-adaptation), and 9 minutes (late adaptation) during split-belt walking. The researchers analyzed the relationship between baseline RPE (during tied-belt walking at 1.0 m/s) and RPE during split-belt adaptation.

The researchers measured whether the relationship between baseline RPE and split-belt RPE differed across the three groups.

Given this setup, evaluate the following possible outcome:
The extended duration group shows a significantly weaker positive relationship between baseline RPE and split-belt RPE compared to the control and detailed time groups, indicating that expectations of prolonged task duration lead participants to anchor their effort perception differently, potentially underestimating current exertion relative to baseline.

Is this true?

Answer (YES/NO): NO